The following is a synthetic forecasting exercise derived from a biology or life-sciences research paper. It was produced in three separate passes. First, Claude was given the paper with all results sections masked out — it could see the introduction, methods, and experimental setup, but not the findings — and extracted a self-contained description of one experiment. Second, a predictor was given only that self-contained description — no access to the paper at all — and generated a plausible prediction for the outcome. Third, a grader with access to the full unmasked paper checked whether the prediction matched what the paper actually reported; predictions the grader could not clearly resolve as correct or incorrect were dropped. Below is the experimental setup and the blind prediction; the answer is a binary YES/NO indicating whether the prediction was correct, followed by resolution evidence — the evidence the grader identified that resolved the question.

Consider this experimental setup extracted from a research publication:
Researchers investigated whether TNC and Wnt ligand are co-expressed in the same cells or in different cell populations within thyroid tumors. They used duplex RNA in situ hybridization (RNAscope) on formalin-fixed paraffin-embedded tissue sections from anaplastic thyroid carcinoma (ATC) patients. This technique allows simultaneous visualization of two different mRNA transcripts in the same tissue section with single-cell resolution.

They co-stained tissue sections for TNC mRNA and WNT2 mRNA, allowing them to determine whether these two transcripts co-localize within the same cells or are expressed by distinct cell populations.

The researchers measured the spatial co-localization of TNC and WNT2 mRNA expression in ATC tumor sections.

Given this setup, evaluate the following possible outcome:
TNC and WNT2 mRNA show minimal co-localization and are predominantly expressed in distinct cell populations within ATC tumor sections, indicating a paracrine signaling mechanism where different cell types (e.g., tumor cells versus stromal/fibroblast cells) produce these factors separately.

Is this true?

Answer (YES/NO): YES